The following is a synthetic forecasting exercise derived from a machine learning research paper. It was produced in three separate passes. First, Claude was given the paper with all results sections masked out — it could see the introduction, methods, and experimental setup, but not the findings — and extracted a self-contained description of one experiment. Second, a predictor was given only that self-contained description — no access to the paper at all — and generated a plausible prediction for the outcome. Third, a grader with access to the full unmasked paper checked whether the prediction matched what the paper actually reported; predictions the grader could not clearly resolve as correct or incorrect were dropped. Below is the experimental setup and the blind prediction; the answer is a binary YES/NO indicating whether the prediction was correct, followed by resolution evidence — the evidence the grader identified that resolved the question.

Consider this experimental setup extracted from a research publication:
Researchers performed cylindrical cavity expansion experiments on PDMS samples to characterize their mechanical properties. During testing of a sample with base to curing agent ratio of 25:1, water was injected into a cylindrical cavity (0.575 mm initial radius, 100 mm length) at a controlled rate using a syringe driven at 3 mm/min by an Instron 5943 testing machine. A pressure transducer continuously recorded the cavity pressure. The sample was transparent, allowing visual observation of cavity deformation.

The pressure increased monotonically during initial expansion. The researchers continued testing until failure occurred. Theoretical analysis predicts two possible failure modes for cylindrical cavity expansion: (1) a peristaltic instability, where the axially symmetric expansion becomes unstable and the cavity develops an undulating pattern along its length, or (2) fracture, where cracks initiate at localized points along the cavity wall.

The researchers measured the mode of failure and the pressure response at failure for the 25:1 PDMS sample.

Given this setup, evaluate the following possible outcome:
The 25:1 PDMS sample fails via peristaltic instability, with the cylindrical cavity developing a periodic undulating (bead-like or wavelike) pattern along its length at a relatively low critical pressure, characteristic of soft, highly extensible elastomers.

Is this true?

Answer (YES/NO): NO